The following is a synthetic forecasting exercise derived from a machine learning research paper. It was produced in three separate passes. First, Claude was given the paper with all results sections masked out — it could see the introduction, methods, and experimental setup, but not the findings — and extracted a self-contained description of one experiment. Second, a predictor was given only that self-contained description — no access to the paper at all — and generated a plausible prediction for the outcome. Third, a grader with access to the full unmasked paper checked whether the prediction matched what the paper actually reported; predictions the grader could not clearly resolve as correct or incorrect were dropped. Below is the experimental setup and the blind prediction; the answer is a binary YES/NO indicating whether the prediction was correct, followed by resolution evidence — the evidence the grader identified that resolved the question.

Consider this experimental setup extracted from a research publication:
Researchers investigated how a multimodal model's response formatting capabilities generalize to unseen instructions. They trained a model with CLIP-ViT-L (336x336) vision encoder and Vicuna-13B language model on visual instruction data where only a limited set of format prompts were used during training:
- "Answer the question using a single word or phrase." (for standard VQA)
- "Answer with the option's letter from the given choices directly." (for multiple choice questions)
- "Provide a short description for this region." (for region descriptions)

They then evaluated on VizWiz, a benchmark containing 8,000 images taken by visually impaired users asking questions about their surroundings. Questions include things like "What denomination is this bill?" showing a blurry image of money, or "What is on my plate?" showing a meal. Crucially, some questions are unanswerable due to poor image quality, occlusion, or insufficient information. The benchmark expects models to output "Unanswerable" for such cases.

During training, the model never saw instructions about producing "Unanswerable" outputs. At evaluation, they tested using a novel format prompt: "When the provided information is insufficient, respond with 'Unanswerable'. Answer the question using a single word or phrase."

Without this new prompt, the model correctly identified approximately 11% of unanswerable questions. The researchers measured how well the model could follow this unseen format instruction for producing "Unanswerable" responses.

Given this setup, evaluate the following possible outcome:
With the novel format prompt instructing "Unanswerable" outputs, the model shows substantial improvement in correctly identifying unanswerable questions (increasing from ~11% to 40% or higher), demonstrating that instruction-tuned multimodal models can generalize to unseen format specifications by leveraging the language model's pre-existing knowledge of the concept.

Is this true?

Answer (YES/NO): YES